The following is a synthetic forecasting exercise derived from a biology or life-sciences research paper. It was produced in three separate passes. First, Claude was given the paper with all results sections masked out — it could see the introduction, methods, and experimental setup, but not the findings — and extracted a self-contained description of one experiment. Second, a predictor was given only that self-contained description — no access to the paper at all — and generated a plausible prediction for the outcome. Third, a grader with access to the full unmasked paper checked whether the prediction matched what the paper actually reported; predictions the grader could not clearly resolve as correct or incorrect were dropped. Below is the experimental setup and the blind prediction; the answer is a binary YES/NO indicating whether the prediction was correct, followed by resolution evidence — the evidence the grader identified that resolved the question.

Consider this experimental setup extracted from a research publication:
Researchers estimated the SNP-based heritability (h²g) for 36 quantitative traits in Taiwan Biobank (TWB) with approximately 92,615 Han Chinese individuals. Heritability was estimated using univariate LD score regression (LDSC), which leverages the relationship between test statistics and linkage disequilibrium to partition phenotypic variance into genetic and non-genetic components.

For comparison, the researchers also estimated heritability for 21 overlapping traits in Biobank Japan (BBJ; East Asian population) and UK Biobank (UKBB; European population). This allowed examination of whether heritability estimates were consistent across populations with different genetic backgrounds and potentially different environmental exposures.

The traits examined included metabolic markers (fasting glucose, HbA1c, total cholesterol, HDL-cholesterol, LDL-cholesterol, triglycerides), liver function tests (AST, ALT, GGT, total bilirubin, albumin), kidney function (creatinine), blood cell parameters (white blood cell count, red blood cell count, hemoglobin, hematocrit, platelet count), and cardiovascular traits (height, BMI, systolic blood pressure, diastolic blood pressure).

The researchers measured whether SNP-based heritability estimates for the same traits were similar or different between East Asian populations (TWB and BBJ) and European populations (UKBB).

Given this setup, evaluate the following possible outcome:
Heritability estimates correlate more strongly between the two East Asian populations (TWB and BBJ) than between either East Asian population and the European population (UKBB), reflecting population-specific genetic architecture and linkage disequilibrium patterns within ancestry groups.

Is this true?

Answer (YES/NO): NO